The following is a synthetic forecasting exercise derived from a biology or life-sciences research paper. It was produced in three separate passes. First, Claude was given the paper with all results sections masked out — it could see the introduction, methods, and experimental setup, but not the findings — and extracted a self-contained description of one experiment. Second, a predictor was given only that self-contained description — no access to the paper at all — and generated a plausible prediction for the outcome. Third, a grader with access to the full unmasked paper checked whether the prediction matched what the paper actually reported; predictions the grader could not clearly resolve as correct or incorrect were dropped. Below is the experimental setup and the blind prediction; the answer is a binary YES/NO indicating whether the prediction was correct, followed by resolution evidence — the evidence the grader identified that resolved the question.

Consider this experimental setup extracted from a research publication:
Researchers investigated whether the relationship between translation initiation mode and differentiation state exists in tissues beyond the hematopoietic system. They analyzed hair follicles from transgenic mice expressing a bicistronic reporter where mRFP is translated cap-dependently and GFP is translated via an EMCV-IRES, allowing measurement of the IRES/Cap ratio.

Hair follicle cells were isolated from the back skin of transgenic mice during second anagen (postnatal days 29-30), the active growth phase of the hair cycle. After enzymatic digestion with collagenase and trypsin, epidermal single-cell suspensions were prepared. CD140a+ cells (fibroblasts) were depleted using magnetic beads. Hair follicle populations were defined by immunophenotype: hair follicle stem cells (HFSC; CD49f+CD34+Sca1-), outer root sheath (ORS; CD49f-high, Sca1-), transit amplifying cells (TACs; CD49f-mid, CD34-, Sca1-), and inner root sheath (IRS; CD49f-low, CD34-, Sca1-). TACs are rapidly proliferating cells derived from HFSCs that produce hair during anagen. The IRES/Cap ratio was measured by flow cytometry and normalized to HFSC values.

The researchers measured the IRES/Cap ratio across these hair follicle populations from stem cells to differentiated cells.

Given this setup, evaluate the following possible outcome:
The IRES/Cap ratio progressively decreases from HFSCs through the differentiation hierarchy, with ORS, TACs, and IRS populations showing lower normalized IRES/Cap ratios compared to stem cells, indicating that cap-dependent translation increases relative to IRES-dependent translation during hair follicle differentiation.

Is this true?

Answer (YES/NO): NO